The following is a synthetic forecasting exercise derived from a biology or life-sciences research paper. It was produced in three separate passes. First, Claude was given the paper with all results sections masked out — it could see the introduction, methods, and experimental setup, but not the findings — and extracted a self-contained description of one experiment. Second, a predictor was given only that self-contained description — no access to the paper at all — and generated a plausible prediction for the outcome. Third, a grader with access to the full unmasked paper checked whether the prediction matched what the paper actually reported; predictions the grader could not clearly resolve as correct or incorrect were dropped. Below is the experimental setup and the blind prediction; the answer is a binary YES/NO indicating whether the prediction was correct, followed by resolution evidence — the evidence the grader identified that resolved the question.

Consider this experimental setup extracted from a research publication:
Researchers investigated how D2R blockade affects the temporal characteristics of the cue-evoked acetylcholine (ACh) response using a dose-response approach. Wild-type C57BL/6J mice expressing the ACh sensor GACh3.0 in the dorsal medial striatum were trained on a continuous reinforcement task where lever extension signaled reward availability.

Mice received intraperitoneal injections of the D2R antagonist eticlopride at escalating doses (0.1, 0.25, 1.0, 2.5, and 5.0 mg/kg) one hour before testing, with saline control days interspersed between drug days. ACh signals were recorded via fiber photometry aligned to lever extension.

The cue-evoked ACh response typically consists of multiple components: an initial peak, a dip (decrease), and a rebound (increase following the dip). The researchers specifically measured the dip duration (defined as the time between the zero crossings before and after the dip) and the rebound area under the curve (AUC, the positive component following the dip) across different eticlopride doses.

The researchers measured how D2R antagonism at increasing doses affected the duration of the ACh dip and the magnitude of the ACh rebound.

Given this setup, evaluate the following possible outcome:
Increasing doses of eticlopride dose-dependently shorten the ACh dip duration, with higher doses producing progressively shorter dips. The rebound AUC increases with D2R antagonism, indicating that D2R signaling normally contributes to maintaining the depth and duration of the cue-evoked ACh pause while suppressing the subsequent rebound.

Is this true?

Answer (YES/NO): NO